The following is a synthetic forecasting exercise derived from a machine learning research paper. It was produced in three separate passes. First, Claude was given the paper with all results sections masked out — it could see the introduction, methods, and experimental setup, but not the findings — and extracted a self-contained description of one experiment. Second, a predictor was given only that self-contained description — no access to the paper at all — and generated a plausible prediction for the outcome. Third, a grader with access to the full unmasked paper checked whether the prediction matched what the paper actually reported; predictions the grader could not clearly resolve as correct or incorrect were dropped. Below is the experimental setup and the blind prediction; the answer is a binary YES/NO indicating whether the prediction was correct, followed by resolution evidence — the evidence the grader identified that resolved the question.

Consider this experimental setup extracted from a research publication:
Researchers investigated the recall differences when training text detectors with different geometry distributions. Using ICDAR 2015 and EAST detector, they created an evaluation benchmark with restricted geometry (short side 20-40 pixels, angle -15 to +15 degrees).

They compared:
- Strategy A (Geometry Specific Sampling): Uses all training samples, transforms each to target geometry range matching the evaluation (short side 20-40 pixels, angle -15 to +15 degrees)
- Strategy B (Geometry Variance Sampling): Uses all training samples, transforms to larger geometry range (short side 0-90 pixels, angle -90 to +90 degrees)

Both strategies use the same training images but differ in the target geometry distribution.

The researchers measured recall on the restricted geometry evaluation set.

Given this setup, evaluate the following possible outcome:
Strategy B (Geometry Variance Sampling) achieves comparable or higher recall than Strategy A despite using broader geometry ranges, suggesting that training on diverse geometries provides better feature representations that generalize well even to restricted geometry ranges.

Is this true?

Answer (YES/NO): NO